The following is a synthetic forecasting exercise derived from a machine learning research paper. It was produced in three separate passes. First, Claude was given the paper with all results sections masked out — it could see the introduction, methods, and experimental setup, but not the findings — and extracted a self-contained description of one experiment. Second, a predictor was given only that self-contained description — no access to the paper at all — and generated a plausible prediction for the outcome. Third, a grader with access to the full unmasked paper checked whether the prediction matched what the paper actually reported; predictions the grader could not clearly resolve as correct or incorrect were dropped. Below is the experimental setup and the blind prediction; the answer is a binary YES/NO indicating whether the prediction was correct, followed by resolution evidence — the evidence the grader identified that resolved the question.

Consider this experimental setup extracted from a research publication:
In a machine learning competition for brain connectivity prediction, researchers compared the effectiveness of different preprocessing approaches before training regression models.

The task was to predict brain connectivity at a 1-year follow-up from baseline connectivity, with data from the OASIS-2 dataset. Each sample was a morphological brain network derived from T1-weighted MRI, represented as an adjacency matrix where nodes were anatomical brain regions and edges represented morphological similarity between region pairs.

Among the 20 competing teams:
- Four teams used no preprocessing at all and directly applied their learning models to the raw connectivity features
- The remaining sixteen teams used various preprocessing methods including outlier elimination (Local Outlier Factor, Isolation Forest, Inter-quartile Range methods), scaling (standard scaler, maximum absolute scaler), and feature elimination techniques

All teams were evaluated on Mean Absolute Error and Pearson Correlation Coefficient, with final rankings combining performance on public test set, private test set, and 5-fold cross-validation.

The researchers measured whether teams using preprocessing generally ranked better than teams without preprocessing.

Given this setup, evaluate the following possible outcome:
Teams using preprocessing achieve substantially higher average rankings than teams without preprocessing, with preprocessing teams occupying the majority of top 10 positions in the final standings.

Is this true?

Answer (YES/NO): NO